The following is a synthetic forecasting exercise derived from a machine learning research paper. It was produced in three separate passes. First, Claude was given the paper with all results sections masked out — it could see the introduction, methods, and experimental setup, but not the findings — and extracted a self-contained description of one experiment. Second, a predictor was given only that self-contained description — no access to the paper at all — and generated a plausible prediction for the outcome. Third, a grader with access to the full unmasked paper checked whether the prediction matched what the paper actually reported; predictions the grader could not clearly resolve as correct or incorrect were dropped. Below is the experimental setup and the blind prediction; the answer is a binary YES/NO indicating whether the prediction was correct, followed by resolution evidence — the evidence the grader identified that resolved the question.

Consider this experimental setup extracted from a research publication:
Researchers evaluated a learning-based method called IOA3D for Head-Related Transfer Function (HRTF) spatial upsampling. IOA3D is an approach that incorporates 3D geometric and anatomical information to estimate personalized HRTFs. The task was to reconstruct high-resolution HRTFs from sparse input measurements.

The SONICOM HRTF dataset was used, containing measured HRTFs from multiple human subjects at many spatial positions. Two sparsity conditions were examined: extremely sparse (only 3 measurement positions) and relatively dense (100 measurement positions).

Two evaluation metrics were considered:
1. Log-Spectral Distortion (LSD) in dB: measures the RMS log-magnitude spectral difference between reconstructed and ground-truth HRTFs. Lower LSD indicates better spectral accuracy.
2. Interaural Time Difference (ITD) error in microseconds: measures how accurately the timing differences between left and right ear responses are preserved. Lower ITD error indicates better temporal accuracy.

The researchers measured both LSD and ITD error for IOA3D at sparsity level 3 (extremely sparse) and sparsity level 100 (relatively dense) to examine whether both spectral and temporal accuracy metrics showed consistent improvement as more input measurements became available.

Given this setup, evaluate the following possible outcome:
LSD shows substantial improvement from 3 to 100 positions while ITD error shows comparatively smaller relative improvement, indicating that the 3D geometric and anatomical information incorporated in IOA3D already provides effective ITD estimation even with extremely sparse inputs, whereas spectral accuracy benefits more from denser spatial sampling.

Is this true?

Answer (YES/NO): NO